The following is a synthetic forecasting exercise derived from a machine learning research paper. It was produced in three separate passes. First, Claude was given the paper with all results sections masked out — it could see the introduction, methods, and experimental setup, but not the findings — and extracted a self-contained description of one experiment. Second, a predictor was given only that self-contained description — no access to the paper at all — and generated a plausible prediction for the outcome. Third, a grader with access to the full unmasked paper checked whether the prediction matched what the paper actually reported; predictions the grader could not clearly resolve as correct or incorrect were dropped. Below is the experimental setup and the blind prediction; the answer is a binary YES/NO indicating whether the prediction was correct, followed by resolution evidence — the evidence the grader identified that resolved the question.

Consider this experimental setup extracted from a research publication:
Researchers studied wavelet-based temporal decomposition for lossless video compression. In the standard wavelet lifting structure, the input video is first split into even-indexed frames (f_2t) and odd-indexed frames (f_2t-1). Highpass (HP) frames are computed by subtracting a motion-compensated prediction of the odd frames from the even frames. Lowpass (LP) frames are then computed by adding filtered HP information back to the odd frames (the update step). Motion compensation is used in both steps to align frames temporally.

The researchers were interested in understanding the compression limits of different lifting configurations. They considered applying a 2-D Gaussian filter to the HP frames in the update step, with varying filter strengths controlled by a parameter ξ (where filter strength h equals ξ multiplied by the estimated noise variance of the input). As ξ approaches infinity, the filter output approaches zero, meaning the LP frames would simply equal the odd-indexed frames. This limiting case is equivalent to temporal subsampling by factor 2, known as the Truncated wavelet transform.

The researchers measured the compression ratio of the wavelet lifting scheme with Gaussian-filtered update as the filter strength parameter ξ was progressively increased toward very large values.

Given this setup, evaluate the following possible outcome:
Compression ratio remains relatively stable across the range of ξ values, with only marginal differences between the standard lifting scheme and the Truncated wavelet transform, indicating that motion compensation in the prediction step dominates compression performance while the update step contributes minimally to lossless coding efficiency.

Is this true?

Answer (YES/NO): NO